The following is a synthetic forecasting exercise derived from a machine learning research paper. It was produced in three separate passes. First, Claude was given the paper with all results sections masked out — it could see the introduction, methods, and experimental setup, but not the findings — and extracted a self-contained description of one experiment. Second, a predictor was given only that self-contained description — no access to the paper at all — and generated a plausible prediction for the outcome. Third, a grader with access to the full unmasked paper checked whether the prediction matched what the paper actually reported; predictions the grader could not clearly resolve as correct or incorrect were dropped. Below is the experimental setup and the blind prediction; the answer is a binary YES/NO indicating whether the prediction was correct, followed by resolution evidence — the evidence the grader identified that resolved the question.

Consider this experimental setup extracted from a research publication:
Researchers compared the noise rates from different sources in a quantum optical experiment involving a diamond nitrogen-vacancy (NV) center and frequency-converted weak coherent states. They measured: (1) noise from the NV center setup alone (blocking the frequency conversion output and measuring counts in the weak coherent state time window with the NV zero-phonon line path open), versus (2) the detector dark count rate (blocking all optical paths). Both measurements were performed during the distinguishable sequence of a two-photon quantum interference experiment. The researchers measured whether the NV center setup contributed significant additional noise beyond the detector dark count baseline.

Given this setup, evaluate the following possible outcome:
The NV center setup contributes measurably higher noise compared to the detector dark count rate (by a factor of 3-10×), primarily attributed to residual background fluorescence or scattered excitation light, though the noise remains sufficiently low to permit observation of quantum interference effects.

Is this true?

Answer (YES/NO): NO